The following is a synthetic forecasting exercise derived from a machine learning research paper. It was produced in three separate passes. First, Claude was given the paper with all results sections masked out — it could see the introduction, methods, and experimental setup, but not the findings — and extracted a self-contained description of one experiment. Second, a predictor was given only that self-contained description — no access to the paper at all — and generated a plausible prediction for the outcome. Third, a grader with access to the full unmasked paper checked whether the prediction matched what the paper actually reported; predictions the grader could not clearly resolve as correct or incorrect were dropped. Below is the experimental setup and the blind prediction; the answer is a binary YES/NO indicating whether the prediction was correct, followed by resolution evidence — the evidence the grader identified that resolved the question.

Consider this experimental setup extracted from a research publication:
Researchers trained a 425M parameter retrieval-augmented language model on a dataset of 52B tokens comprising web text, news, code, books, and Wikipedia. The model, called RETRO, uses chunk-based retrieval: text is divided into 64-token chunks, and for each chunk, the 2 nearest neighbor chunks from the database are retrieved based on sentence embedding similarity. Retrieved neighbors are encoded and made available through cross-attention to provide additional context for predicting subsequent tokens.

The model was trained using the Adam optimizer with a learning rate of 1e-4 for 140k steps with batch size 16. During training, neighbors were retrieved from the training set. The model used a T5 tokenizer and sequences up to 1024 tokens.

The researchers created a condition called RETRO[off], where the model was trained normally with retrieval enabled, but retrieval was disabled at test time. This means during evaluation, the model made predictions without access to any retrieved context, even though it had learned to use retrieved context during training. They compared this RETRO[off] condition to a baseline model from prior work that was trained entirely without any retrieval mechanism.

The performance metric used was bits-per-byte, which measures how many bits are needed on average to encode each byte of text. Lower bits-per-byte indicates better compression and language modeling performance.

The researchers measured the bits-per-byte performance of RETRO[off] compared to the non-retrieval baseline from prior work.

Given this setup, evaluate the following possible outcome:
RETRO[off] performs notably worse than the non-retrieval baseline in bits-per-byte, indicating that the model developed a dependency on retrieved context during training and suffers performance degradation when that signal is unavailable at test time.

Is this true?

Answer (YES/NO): NO